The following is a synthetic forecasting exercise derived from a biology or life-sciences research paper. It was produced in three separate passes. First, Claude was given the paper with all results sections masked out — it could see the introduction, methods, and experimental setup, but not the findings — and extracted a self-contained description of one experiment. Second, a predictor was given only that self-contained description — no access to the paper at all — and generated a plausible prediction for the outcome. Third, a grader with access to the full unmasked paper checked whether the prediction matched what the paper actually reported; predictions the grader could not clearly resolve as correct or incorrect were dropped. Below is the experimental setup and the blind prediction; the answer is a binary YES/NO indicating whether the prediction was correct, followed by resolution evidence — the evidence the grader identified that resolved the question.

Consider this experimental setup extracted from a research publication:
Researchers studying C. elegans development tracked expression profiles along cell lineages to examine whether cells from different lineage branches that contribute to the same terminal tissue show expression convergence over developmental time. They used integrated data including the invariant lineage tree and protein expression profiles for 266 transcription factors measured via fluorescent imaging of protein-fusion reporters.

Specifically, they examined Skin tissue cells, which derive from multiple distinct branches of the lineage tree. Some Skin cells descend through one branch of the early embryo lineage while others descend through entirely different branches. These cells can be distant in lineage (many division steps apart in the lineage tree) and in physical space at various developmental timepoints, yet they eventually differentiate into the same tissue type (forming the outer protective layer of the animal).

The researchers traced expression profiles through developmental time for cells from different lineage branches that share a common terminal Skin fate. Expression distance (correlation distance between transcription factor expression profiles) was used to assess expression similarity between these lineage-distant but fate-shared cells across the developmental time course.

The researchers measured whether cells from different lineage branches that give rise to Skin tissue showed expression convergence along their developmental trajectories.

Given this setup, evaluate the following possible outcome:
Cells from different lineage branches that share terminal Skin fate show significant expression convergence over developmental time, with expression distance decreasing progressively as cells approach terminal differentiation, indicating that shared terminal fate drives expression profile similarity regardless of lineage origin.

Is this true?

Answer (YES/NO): YES